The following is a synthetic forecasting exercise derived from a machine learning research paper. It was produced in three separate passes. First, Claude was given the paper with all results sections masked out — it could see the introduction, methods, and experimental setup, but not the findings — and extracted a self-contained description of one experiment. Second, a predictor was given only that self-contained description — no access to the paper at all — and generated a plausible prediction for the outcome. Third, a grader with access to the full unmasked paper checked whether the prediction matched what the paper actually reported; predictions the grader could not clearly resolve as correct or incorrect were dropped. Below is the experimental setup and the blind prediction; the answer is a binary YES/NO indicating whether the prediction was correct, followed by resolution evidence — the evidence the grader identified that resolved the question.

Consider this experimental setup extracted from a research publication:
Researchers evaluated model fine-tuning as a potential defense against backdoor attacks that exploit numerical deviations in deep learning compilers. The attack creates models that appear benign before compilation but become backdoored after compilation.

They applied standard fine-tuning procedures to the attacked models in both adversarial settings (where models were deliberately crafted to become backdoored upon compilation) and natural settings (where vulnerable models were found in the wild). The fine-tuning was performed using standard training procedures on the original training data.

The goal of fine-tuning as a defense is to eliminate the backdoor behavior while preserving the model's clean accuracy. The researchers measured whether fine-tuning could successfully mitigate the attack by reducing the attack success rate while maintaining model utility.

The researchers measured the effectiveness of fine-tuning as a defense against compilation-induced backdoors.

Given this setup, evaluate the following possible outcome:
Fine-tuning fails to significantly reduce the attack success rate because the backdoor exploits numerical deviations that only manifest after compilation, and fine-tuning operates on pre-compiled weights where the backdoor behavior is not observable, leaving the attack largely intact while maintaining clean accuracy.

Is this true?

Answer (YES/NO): NO